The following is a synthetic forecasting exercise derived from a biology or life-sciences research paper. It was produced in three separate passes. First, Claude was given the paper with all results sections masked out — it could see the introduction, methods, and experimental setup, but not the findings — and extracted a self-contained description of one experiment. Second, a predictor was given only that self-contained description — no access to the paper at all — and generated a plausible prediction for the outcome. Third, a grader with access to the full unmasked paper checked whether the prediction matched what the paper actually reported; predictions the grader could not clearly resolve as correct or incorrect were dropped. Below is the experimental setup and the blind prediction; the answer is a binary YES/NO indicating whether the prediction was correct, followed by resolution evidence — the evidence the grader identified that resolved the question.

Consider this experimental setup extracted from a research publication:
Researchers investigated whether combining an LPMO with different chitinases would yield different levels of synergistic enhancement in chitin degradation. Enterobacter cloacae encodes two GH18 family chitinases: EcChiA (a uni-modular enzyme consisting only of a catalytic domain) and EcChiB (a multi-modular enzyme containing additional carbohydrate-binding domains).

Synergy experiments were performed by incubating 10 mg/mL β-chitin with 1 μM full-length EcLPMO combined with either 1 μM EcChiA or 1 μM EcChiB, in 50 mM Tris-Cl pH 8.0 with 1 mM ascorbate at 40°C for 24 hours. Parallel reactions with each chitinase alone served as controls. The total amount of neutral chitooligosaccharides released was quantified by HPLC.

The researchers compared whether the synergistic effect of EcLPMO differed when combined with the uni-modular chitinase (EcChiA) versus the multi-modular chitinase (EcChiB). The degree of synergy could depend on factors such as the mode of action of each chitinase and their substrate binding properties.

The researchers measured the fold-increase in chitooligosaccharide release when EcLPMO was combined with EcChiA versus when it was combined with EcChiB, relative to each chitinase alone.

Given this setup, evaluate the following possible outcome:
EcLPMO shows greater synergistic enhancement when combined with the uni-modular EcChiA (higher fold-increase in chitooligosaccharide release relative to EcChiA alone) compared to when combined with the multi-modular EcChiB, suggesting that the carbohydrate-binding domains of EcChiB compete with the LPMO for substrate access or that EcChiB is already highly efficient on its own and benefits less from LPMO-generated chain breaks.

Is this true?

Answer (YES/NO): YES